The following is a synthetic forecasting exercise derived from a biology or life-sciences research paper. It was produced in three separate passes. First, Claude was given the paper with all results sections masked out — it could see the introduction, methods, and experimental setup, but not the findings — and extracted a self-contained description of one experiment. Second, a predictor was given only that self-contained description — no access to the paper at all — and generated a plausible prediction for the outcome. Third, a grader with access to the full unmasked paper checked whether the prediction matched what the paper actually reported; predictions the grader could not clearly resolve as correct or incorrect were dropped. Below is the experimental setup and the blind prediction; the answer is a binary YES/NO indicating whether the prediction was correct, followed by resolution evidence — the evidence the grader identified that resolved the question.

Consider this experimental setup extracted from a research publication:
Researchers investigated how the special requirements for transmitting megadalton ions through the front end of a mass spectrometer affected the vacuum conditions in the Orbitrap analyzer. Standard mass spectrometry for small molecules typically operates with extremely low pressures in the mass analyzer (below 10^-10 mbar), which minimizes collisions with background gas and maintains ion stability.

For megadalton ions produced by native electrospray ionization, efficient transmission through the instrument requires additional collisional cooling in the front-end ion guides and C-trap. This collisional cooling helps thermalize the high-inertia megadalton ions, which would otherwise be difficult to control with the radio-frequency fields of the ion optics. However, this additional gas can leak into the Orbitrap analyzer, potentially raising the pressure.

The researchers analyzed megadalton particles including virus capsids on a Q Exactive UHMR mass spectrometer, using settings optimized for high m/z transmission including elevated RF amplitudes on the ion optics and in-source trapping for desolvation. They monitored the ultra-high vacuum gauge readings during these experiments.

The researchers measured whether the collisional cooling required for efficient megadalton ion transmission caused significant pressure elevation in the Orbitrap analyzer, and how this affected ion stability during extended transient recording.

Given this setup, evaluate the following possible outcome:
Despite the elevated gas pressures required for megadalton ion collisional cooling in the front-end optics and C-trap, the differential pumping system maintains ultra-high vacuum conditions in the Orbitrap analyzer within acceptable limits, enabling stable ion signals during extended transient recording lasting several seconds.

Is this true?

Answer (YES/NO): YES